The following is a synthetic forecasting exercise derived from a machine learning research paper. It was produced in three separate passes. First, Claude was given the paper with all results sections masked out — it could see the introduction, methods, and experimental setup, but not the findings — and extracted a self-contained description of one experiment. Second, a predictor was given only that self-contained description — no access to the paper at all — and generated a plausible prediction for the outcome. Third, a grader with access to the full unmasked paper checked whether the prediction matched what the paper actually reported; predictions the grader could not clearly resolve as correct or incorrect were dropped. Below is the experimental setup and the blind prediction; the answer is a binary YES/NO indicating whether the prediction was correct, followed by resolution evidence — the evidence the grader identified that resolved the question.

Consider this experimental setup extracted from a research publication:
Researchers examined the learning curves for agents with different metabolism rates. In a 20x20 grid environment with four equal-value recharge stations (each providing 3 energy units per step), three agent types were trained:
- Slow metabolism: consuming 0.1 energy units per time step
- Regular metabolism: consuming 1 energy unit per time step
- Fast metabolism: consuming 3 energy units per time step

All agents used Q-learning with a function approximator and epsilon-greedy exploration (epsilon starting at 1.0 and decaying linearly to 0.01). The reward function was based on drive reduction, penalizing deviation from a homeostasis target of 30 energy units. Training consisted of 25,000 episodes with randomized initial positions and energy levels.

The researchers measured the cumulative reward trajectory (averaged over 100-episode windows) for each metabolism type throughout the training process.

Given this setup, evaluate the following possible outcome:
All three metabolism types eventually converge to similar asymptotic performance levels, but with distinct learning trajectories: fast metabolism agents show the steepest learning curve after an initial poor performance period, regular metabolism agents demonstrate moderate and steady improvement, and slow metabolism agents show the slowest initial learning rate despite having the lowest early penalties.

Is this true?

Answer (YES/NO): NO